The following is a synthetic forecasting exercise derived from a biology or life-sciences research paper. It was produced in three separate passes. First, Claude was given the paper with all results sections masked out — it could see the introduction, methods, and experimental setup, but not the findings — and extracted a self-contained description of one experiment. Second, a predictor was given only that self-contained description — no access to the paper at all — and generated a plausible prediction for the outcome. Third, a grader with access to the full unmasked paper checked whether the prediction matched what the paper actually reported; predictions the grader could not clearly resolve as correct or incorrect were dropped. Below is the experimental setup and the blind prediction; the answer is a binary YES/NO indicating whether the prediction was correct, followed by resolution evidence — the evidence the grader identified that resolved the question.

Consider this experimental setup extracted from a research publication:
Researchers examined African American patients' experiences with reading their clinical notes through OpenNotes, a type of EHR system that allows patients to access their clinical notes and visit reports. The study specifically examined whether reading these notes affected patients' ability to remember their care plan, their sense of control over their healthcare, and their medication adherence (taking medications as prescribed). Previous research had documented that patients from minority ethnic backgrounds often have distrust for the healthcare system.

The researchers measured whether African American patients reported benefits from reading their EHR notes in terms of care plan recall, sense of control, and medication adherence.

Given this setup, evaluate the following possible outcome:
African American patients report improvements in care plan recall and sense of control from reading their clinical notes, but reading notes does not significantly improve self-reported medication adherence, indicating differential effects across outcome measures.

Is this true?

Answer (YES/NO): NO